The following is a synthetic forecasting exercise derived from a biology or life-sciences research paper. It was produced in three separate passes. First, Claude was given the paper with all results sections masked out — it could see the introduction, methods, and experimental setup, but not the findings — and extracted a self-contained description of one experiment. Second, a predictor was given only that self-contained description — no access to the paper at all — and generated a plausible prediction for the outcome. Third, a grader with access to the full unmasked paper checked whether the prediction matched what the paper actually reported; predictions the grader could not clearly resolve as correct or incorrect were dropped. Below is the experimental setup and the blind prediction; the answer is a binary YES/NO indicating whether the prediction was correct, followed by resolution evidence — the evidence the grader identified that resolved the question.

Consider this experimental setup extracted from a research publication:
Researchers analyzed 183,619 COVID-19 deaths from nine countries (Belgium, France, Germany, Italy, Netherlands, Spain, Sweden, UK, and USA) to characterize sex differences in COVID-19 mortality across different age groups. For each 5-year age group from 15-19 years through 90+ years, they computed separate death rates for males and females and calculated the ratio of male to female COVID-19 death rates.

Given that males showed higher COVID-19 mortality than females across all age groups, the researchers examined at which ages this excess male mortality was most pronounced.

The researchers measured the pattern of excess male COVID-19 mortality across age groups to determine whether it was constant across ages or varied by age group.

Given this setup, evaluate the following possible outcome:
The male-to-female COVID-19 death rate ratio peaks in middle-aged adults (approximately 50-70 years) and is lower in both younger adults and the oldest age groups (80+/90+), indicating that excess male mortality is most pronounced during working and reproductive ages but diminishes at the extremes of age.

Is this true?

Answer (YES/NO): NO